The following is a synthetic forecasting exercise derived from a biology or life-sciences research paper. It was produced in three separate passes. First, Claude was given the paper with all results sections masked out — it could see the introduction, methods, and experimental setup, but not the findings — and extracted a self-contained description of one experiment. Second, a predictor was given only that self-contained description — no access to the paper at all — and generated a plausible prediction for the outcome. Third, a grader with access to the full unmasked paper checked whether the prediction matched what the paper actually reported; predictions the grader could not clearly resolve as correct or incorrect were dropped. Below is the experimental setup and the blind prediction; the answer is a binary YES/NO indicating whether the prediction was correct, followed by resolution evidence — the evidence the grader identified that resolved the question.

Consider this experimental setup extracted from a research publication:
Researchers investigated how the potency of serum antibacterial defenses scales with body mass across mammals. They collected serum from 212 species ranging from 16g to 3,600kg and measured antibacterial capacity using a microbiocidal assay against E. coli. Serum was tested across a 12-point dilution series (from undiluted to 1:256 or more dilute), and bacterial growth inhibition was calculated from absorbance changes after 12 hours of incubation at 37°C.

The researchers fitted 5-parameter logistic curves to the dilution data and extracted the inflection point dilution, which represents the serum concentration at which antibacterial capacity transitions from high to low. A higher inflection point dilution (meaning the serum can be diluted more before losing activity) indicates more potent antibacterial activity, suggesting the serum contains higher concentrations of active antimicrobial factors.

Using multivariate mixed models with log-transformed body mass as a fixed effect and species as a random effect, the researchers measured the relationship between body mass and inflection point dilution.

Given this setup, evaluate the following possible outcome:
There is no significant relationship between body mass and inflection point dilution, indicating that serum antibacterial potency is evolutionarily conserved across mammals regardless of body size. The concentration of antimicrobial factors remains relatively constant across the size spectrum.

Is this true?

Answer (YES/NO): NO